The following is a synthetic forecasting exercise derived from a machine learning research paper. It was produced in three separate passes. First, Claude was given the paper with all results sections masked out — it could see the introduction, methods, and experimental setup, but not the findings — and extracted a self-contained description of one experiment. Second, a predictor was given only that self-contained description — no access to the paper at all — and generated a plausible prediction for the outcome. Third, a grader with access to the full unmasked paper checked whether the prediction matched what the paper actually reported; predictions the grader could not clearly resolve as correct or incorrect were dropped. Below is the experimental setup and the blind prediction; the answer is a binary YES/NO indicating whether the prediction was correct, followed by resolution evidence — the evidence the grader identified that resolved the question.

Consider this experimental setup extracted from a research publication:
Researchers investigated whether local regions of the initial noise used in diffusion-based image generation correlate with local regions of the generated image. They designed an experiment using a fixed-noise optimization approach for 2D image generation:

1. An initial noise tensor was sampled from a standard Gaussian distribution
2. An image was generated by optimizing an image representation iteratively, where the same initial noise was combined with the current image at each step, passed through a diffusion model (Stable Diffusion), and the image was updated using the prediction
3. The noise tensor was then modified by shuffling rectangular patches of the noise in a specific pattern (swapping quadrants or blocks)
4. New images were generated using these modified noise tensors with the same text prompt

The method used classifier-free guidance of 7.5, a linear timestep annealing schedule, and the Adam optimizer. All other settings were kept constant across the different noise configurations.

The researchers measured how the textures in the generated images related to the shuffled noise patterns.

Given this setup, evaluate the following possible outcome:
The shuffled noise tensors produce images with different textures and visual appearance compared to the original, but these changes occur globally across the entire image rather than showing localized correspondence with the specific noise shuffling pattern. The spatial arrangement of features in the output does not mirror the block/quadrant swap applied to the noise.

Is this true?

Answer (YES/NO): NO